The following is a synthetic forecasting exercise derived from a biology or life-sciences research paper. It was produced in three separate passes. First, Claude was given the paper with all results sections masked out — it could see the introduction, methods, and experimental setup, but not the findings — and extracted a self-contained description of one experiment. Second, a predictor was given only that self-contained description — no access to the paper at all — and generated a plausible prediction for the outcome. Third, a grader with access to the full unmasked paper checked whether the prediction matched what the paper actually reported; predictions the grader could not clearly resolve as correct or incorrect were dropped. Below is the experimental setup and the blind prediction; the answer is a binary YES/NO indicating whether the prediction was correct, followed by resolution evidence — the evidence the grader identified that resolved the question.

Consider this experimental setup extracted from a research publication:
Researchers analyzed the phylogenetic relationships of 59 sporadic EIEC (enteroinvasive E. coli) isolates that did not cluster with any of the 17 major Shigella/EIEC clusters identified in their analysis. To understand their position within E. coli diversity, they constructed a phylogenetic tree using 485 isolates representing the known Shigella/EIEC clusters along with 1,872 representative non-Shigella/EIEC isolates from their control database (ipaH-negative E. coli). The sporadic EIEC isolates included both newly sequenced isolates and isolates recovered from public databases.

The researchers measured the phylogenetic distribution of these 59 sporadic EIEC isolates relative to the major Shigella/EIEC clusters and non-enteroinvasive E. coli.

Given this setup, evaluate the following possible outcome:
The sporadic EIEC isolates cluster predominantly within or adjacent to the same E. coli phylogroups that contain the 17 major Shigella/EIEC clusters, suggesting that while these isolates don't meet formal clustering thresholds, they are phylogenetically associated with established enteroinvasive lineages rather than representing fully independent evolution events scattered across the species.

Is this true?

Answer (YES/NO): NO